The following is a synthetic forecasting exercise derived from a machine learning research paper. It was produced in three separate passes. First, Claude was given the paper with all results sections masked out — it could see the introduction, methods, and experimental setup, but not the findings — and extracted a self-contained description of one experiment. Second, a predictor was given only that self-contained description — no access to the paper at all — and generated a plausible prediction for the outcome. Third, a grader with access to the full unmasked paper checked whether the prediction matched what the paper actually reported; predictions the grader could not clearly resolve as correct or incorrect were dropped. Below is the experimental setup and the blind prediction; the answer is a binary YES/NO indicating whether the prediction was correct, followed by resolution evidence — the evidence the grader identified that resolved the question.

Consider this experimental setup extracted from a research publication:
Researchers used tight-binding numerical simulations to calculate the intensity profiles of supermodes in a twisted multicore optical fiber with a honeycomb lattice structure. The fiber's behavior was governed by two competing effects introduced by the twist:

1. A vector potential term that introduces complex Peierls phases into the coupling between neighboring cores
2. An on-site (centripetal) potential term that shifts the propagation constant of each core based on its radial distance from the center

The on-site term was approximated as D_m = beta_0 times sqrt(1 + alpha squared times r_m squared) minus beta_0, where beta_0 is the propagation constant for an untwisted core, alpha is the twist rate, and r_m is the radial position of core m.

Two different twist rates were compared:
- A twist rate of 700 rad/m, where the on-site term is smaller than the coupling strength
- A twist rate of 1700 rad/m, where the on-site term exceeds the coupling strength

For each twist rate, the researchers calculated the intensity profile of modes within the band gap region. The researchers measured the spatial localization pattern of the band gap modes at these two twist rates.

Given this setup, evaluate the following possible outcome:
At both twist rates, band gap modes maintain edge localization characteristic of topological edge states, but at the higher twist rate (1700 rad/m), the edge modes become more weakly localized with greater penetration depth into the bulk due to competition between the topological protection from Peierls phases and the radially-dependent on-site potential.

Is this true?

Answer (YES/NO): NO